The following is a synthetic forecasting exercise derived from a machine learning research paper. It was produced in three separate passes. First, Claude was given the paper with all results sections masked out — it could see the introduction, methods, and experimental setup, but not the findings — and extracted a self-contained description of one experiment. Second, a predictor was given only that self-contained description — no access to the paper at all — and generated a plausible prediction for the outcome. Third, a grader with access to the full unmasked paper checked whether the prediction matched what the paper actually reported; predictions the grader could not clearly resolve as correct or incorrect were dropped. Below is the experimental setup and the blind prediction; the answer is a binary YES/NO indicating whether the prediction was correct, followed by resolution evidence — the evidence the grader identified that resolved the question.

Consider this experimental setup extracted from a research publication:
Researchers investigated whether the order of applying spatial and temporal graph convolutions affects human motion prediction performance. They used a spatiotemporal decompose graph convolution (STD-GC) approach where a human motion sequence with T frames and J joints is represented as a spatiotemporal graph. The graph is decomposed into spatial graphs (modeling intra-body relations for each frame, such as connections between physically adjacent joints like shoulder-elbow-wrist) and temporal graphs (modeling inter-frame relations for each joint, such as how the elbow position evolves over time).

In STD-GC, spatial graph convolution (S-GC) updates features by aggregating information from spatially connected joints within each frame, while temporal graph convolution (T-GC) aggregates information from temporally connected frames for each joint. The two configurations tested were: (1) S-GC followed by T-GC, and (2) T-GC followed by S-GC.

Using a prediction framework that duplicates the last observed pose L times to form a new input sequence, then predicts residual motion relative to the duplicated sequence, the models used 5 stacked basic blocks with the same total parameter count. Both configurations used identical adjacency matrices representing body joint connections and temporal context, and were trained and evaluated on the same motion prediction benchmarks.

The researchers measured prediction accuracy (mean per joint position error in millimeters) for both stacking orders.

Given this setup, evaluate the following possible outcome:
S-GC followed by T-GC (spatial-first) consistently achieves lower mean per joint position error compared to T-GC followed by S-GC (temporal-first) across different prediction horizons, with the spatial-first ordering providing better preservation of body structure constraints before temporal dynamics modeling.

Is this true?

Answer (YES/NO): NO